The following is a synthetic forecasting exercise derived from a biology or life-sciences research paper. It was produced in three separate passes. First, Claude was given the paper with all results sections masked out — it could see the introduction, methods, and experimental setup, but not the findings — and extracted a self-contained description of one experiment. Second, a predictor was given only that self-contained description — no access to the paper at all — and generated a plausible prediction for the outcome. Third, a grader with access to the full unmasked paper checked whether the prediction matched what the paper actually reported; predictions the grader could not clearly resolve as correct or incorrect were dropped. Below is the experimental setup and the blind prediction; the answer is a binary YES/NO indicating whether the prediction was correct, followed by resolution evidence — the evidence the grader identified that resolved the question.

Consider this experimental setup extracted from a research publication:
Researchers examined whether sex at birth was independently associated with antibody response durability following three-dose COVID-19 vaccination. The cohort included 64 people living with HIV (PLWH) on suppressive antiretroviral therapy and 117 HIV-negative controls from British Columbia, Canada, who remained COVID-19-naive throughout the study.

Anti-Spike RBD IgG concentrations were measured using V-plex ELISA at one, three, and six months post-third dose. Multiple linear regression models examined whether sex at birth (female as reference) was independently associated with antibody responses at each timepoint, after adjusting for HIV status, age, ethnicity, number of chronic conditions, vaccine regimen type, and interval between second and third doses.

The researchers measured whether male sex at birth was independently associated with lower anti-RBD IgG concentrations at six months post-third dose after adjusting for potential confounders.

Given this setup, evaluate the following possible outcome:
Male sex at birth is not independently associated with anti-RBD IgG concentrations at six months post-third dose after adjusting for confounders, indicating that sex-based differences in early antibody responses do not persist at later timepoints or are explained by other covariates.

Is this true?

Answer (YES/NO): NO